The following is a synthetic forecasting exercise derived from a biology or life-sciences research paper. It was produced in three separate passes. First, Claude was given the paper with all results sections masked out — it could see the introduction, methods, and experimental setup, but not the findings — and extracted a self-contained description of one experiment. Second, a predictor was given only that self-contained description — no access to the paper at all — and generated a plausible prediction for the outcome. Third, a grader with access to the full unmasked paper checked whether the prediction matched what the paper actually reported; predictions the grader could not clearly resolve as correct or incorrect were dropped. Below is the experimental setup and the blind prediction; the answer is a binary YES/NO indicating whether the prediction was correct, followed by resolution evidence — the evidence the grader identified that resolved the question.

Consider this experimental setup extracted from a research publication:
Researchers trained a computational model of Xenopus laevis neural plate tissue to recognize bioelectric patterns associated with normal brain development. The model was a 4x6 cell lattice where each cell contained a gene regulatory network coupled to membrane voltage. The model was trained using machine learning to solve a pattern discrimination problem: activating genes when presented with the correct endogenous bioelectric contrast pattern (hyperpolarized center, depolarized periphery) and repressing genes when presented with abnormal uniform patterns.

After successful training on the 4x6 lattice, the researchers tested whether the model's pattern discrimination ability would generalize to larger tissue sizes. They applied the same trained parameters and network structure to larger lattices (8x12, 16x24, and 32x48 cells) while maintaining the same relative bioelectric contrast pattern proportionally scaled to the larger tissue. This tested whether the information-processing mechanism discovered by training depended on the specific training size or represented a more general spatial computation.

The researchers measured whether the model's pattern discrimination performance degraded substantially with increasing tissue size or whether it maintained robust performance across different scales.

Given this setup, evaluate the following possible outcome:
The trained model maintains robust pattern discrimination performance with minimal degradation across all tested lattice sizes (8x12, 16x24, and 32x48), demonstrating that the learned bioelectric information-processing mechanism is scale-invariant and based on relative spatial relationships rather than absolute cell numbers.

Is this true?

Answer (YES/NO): YES